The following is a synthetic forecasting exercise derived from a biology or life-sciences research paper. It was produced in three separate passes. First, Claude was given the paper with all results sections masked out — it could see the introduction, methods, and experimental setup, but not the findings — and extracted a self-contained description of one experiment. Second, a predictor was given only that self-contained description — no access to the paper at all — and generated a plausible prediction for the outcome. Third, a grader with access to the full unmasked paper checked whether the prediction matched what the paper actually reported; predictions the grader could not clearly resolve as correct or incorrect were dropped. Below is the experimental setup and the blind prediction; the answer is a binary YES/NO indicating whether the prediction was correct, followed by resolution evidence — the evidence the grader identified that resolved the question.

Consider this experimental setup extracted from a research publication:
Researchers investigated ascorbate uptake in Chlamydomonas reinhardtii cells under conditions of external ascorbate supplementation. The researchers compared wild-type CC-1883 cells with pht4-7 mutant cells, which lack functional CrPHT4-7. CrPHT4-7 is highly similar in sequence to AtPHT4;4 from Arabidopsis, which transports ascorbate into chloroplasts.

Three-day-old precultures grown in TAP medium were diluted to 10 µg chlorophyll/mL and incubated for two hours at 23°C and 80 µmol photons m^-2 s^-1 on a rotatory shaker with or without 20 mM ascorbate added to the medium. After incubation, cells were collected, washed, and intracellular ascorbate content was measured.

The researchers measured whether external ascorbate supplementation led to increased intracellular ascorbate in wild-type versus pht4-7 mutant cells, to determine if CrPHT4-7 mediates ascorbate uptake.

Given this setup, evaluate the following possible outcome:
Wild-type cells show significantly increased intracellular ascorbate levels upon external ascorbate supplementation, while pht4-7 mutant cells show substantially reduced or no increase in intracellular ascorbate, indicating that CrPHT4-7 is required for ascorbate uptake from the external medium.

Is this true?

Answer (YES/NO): NO